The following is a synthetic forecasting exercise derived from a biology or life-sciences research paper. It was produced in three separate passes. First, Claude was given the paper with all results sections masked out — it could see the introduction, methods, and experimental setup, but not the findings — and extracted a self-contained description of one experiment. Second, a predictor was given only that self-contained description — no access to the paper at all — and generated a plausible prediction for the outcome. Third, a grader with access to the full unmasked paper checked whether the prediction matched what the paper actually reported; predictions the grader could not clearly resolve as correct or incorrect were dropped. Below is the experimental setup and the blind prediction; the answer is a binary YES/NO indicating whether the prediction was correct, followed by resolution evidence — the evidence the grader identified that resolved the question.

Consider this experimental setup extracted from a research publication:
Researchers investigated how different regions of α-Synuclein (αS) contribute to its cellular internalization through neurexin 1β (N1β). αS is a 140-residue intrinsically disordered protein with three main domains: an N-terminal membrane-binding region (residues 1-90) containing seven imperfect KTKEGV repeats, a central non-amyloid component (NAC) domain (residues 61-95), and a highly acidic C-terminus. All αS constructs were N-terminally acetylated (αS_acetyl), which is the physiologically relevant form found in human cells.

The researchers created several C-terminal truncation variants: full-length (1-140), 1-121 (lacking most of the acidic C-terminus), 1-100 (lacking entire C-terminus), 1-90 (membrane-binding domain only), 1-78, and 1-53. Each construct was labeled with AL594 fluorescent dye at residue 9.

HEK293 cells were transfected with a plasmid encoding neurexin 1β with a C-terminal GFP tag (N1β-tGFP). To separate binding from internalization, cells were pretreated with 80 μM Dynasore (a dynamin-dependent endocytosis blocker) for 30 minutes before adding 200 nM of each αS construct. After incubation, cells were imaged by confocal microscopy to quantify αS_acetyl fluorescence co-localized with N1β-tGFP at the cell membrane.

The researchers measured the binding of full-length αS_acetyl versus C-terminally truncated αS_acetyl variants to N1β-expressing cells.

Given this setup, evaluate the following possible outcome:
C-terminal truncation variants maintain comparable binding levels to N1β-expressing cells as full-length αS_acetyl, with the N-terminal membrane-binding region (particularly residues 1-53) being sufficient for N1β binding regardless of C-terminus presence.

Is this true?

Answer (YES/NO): YES